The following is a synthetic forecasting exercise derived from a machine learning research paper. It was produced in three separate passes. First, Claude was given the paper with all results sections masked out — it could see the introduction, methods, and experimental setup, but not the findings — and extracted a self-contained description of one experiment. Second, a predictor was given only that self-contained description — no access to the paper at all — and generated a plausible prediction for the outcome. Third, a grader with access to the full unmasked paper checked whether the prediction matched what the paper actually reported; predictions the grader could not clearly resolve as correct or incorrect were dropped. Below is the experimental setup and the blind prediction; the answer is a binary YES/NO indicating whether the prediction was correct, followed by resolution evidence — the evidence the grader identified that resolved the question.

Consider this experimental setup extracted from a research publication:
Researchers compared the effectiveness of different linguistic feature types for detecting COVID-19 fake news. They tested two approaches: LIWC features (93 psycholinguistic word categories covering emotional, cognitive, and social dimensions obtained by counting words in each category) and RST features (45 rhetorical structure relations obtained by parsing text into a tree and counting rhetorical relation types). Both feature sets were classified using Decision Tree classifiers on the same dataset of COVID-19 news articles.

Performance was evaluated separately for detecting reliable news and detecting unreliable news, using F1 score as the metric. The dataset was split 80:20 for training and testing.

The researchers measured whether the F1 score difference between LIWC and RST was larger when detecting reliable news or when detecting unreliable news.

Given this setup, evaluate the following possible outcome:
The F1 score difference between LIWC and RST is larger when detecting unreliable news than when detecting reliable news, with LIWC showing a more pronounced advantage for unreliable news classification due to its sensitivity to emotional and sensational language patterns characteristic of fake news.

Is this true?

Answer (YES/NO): YES